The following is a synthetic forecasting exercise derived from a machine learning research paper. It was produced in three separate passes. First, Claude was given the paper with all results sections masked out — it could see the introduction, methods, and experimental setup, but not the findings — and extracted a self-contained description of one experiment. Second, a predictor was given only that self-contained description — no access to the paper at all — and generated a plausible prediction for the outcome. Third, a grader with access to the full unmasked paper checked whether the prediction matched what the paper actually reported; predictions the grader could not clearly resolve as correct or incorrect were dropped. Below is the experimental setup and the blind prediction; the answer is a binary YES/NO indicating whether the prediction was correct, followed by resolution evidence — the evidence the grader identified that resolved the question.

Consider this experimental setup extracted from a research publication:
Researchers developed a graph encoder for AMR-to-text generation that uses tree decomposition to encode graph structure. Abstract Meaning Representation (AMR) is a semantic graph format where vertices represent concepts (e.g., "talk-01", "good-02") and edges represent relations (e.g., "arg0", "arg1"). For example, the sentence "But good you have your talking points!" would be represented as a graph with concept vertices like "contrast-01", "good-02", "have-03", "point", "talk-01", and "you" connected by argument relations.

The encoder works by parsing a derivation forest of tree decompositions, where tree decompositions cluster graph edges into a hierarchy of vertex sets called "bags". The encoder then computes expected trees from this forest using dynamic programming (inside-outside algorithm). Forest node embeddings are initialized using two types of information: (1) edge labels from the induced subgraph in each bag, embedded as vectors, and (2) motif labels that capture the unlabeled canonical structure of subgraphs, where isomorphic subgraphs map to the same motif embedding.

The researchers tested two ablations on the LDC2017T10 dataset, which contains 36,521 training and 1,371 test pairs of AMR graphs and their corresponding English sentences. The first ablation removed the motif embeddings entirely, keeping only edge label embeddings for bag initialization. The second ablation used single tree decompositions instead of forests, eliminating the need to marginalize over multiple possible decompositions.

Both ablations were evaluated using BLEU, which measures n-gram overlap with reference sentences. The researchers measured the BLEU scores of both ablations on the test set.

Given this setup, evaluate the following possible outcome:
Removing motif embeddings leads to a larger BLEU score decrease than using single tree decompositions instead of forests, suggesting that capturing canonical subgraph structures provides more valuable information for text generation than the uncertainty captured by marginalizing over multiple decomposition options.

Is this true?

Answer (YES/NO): NO